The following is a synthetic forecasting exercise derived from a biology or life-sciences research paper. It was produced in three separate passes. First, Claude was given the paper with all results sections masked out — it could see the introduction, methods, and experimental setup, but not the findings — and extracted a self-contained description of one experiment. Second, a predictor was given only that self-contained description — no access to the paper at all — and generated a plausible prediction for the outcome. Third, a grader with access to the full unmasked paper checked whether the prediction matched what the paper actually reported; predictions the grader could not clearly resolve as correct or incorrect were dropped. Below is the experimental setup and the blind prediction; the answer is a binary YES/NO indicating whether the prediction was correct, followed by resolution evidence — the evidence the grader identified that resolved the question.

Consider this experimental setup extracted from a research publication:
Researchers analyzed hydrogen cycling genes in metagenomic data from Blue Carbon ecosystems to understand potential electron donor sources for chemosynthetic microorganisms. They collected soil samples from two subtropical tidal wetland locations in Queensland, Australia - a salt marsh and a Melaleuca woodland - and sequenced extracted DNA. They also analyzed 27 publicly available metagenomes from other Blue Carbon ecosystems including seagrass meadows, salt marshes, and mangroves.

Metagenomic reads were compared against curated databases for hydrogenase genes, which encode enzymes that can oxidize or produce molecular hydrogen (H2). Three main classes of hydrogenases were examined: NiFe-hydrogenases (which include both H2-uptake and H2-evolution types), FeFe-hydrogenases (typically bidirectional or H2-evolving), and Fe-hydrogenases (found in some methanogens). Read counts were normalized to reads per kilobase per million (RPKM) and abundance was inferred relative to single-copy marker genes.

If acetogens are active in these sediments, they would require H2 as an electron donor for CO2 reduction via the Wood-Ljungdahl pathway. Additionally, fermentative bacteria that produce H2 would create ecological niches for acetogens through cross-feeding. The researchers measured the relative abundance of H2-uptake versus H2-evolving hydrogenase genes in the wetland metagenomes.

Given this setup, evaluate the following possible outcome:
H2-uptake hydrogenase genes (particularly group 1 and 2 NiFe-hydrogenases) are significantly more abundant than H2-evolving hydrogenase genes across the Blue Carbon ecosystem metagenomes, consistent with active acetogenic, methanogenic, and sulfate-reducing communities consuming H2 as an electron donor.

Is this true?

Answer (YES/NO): NO